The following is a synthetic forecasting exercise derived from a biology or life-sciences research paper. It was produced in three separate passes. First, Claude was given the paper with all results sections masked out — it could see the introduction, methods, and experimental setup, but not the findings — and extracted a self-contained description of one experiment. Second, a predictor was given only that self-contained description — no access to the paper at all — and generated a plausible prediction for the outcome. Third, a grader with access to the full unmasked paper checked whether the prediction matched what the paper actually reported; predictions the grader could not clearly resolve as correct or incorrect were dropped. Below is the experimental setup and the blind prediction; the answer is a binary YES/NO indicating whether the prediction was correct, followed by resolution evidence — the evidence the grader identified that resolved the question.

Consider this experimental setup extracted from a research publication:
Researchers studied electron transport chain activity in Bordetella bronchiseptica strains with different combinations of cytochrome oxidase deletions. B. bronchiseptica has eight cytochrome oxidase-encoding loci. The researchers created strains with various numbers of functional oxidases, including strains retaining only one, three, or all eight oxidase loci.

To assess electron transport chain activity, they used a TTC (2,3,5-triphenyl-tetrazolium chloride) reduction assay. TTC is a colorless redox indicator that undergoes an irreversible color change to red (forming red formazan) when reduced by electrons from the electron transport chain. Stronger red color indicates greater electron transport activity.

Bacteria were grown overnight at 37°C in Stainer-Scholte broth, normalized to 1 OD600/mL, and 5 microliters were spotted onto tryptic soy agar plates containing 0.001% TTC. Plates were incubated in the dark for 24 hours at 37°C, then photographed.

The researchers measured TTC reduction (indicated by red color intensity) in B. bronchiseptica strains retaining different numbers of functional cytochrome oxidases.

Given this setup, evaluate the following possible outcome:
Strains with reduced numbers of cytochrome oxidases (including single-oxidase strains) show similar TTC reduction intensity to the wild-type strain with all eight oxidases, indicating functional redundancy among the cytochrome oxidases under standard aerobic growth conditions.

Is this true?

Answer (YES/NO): NO